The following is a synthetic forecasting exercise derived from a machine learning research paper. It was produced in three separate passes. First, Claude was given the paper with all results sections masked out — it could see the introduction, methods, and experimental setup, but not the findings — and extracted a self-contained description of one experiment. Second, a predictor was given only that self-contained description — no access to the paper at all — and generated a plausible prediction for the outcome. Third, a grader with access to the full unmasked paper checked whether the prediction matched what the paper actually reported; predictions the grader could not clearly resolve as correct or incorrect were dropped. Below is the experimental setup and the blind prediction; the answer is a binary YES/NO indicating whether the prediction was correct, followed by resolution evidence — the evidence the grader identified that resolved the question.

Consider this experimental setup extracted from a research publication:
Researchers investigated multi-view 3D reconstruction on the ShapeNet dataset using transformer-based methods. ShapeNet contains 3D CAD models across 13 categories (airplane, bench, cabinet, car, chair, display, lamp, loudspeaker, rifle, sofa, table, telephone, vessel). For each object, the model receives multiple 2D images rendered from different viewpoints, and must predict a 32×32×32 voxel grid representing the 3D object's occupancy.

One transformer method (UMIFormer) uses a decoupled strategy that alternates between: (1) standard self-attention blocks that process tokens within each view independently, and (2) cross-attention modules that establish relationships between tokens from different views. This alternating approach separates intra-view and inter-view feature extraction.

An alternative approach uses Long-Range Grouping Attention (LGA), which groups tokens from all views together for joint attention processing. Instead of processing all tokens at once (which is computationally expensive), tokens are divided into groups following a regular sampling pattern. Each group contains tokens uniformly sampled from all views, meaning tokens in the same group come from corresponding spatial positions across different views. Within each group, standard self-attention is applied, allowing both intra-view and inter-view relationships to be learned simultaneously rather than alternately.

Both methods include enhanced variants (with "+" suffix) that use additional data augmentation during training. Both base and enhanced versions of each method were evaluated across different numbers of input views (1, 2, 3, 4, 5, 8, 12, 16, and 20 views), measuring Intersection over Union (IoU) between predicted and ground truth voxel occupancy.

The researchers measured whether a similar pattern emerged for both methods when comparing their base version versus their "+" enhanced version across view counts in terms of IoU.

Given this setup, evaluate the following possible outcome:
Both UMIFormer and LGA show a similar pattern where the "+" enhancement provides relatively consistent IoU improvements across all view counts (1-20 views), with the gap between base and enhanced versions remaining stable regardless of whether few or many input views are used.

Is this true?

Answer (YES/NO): NO